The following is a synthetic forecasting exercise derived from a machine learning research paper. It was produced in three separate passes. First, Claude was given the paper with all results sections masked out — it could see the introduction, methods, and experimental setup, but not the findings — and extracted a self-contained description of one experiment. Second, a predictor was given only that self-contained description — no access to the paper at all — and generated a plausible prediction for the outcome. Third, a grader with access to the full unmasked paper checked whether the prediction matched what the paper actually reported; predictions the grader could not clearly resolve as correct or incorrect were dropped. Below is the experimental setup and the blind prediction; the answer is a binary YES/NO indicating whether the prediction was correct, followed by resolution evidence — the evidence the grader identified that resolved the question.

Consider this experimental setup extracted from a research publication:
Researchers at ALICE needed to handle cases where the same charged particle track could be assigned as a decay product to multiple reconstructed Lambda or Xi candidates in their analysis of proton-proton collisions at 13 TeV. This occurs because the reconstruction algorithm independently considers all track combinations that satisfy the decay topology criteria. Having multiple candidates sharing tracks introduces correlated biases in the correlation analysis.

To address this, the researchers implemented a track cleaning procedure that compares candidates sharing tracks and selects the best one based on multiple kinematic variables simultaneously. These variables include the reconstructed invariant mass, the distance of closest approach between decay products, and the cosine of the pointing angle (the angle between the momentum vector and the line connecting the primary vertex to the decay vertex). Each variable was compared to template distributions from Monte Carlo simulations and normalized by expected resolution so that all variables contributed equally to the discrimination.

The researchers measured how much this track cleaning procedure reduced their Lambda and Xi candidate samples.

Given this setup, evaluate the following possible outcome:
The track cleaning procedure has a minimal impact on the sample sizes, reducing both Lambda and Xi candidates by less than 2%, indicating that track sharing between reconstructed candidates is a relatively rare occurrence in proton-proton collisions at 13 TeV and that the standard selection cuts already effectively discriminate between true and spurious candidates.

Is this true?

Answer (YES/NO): YES